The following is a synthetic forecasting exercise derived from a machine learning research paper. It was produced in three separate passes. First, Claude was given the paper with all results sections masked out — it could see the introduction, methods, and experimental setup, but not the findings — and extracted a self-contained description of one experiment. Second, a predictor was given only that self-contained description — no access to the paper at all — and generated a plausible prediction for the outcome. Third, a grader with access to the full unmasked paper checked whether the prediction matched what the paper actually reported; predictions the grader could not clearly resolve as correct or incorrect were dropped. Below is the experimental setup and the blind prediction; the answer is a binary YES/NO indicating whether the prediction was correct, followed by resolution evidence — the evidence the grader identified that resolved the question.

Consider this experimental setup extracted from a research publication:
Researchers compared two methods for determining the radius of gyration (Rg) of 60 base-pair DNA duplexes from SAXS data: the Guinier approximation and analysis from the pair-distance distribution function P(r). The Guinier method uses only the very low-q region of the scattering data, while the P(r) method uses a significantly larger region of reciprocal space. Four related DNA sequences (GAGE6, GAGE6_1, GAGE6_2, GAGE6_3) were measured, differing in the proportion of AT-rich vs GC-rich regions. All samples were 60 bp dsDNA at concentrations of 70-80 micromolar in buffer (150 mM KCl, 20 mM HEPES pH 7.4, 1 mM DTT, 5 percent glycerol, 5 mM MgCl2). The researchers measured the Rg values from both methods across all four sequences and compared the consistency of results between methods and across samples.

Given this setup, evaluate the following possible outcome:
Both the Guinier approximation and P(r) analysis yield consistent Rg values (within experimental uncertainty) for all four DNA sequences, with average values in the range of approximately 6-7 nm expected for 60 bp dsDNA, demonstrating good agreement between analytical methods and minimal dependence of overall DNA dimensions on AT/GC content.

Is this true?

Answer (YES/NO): NO